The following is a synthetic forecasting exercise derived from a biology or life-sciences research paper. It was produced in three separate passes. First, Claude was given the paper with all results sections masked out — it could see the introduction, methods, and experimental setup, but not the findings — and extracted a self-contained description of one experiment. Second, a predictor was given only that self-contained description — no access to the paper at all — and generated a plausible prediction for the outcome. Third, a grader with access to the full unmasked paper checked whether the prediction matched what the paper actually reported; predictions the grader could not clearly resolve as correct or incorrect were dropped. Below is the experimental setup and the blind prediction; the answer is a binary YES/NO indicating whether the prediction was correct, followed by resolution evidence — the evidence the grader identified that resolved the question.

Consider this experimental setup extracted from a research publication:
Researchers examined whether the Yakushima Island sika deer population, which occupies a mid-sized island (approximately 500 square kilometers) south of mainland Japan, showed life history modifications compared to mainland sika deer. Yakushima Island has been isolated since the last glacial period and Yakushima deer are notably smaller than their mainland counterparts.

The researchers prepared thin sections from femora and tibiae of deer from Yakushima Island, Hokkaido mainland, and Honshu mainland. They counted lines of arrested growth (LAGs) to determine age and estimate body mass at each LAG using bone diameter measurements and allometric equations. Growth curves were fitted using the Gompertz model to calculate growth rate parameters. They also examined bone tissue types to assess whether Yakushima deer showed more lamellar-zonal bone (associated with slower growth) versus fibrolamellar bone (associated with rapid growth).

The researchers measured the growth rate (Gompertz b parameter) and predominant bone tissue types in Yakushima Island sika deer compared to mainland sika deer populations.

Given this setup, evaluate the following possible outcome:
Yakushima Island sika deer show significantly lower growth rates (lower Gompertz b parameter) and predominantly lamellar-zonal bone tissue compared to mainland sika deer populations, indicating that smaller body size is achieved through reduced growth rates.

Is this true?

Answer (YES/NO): NO